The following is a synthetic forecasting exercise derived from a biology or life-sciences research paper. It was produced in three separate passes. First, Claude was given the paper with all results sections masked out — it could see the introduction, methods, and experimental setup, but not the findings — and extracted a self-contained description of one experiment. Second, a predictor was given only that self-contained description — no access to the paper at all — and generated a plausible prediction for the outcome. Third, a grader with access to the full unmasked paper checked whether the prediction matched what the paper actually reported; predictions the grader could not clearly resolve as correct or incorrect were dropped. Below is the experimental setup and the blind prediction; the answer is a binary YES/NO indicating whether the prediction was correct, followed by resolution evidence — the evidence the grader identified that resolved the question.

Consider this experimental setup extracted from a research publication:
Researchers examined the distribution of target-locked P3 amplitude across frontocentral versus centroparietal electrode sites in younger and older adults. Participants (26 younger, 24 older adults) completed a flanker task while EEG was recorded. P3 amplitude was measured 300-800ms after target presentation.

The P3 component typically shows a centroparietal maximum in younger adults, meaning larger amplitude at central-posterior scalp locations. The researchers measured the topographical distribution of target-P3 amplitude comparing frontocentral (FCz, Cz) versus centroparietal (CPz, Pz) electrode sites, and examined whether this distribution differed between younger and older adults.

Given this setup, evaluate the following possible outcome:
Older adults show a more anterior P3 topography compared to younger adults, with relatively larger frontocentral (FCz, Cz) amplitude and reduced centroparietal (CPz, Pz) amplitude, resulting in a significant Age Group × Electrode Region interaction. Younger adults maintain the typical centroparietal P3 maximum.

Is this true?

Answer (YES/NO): NO